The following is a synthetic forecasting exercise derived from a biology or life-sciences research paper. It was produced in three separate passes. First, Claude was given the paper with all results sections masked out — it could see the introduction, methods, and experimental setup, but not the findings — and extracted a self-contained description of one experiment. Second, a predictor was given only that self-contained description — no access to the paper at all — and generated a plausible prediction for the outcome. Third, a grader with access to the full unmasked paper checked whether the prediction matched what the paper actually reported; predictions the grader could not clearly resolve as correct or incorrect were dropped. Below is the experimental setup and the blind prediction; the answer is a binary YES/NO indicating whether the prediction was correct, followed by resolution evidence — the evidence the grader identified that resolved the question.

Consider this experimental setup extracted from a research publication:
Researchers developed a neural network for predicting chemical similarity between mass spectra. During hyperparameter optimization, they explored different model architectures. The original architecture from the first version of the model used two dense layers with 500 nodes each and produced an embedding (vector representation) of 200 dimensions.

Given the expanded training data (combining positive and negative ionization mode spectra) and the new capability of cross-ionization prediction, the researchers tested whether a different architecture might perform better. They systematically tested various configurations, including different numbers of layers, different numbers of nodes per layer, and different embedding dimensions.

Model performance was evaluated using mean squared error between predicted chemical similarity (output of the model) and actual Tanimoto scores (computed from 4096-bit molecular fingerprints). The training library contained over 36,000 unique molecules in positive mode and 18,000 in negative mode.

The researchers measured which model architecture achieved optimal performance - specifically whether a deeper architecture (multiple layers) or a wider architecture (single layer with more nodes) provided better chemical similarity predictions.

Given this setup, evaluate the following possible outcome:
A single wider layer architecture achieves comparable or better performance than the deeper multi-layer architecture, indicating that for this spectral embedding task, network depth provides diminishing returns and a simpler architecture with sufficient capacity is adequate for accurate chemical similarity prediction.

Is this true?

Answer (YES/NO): YES